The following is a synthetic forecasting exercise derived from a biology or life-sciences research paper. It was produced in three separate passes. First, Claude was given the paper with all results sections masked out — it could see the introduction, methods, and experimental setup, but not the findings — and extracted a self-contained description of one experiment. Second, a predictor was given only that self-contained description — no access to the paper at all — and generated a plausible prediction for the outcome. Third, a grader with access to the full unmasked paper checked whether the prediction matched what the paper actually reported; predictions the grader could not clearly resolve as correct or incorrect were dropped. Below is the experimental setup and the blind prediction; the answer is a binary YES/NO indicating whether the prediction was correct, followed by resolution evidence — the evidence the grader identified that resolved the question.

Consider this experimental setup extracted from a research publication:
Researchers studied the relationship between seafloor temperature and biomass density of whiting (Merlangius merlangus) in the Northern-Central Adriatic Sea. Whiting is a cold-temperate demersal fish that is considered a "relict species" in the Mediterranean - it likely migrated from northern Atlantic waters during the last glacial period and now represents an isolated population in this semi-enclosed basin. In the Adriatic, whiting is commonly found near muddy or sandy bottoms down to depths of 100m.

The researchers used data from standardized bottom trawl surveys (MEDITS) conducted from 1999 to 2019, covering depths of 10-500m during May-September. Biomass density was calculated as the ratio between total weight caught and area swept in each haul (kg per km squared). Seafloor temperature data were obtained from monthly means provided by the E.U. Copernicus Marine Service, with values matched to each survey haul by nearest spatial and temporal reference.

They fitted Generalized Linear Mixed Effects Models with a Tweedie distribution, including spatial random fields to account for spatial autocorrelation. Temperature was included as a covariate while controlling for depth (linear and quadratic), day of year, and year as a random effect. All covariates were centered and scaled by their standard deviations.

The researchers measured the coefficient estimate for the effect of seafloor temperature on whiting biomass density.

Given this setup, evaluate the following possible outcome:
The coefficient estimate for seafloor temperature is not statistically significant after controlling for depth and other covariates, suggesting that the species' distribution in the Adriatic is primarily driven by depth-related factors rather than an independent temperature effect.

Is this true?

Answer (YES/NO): NO